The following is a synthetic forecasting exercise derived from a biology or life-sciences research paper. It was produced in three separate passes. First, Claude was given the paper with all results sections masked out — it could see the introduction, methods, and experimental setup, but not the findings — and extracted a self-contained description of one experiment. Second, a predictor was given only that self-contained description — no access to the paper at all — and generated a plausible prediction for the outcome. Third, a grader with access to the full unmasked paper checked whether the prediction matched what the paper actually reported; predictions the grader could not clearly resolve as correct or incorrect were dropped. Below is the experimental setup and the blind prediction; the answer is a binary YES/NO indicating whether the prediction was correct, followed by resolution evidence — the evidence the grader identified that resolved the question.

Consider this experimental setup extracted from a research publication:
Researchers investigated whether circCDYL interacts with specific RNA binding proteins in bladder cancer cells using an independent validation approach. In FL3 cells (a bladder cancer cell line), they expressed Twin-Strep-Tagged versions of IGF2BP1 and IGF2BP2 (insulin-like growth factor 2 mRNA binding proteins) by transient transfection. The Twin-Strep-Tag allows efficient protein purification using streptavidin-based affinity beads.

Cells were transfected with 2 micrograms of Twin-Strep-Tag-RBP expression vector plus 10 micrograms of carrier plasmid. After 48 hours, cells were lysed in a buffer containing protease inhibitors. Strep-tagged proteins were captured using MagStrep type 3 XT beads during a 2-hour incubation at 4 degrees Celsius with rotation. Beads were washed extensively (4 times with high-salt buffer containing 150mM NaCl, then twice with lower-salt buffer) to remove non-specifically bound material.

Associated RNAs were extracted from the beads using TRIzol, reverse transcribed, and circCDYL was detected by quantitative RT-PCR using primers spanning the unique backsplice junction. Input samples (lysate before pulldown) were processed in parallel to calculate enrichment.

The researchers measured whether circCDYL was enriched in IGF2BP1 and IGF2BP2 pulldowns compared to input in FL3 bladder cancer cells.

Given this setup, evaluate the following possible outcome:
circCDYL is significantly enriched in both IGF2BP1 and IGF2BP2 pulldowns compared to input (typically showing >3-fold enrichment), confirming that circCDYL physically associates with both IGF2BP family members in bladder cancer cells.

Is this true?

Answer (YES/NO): YES